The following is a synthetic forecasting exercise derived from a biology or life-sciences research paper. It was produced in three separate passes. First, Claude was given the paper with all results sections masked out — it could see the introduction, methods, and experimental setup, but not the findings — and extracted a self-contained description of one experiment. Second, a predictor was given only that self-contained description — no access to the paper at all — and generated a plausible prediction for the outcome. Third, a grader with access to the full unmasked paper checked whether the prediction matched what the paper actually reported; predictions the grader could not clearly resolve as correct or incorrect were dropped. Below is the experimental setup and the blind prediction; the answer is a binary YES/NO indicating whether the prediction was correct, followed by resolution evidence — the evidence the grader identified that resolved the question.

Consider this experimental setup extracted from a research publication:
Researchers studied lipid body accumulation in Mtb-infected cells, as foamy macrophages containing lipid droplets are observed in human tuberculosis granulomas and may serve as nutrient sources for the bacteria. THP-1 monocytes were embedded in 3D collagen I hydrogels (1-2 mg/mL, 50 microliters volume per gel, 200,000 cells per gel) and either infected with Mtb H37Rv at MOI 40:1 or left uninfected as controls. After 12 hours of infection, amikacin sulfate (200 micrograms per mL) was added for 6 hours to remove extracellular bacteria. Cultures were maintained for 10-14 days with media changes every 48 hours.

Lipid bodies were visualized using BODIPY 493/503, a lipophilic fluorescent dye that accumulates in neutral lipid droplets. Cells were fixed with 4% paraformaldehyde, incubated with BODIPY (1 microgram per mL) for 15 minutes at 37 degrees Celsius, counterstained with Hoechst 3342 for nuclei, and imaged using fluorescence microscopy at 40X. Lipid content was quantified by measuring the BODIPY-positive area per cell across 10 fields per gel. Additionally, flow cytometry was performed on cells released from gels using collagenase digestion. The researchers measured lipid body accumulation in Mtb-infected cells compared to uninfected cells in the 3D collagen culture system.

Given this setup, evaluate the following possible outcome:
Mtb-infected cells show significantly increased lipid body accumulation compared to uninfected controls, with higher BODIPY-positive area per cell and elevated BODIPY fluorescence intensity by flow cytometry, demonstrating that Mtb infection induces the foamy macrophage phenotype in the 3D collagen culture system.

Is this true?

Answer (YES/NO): YES